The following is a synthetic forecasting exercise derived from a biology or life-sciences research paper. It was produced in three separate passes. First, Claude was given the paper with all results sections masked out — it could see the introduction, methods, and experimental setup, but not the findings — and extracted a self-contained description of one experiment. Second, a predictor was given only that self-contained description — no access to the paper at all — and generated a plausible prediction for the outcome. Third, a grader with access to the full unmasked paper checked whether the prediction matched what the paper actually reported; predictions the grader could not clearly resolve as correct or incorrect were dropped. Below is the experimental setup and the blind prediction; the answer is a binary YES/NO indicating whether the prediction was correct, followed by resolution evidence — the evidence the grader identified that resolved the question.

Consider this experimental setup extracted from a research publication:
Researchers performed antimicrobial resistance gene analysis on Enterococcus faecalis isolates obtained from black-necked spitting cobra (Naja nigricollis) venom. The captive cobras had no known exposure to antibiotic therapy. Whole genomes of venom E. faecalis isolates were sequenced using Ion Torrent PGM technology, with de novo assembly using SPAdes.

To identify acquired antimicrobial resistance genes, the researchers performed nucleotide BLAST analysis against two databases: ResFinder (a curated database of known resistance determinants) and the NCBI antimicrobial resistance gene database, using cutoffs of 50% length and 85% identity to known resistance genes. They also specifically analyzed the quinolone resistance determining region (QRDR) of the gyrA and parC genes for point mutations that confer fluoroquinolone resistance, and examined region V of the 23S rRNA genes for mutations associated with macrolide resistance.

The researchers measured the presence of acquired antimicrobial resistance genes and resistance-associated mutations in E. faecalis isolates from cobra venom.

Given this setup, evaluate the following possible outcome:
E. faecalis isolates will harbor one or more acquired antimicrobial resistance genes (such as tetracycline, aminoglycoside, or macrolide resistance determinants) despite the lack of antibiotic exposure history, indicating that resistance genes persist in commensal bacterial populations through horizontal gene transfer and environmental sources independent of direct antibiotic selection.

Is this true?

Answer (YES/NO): NO